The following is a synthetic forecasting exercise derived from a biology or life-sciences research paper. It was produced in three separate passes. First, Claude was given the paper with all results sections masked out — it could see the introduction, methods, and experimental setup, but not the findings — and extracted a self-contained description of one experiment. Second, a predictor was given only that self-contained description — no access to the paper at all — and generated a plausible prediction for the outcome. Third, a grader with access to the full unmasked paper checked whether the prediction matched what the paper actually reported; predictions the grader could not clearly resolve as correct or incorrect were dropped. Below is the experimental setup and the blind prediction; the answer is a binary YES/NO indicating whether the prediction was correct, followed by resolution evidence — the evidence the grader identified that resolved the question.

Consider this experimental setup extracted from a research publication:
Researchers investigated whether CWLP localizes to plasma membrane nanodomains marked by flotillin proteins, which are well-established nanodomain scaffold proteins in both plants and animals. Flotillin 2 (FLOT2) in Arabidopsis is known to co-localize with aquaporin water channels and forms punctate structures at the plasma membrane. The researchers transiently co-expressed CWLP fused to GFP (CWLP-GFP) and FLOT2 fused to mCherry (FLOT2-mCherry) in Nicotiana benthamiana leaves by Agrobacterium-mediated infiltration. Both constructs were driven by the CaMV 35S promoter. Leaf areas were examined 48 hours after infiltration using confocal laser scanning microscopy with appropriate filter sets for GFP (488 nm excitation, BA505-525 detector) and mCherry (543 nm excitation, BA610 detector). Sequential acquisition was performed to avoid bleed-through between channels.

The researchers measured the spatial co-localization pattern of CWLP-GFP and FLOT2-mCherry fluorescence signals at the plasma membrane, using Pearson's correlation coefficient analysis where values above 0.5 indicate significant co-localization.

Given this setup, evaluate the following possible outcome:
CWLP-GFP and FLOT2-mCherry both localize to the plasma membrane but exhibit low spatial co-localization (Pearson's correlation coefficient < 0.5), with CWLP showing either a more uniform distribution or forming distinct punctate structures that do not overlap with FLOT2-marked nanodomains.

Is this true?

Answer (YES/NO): YES